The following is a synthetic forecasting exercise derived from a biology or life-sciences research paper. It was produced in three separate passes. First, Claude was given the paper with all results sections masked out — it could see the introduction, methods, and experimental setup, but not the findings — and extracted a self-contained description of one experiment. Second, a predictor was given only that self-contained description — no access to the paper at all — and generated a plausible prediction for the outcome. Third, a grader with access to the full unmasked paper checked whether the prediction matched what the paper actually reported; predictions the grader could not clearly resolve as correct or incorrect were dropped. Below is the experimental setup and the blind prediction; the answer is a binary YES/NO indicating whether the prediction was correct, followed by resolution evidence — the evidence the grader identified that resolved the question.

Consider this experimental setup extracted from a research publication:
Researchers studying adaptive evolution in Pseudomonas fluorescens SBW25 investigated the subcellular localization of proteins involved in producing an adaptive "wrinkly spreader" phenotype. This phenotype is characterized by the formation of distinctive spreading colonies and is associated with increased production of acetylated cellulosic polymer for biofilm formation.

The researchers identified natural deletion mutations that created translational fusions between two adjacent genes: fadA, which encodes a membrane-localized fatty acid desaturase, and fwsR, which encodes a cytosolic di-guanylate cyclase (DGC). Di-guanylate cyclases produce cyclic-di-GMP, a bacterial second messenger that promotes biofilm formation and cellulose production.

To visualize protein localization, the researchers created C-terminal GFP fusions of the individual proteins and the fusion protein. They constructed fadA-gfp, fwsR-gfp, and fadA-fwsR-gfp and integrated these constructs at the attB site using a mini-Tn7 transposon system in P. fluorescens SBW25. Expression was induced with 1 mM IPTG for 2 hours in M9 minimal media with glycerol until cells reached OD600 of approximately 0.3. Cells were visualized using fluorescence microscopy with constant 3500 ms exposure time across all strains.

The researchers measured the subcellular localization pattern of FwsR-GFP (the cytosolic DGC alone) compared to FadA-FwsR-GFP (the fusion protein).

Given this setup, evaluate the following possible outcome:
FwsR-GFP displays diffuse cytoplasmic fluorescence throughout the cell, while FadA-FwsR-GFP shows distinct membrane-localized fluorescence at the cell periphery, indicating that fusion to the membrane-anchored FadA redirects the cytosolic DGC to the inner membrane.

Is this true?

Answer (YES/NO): YES